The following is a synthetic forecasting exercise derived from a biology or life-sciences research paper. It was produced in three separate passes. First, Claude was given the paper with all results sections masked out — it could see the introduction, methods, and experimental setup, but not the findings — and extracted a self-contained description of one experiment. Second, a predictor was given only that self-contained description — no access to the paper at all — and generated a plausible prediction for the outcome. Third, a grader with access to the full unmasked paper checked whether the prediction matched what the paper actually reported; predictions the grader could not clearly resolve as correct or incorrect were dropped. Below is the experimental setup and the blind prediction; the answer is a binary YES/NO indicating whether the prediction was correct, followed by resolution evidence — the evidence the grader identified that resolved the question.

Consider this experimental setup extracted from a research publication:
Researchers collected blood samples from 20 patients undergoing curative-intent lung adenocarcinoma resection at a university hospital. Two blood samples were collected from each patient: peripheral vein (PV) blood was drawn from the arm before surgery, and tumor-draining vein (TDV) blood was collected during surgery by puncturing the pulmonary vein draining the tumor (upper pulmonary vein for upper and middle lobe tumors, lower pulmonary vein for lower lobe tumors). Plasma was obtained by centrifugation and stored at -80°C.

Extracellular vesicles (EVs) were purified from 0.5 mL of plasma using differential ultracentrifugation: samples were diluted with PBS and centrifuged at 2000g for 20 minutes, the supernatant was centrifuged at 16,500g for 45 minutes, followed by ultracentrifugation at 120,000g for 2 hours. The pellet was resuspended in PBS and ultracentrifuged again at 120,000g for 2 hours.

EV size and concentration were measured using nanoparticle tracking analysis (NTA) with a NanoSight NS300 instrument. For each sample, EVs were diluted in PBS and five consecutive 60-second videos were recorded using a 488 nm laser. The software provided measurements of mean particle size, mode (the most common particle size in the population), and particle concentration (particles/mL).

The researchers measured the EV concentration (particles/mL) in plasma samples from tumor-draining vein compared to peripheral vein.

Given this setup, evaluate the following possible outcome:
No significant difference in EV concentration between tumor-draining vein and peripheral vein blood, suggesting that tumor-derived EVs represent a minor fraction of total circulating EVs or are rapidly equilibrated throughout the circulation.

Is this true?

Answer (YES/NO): NO